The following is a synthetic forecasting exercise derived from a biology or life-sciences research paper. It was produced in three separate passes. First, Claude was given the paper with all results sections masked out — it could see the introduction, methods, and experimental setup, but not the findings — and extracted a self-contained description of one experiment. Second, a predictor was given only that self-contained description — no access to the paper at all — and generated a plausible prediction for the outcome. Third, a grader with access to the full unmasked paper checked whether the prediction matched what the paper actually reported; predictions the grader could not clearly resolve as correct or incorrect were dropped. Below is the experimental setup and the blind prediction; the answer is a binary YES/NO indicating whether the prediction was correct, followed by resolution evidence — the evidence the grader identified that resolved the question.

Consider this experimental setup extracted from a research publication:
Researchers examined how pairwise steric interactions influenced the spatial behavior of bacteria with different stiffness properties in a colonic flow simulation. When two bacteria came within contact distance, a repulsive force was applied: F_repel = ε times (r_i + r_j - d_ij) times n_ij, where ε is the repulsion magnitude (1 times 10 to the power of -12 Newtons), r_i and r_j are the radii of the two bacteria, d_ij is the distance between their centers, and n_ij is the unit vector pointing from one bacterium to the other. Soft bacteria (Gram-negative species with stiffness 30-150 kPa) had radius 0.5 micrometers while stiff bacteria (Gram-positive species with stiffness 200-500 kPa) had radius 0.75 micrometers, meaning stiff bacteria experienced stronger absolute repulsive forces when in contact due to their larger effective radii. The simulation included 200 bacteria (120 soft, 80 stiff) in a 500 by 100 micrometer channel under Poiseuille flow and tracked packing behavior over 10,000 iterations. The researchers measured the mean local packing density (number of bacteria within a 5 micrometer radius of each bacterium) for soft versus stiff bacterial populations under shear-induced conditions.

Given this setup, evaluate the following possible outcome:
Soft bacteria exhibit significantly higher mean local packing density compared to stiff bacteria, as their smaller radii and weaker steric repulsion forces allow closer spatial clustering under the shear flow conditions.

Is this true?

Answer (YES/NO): YES